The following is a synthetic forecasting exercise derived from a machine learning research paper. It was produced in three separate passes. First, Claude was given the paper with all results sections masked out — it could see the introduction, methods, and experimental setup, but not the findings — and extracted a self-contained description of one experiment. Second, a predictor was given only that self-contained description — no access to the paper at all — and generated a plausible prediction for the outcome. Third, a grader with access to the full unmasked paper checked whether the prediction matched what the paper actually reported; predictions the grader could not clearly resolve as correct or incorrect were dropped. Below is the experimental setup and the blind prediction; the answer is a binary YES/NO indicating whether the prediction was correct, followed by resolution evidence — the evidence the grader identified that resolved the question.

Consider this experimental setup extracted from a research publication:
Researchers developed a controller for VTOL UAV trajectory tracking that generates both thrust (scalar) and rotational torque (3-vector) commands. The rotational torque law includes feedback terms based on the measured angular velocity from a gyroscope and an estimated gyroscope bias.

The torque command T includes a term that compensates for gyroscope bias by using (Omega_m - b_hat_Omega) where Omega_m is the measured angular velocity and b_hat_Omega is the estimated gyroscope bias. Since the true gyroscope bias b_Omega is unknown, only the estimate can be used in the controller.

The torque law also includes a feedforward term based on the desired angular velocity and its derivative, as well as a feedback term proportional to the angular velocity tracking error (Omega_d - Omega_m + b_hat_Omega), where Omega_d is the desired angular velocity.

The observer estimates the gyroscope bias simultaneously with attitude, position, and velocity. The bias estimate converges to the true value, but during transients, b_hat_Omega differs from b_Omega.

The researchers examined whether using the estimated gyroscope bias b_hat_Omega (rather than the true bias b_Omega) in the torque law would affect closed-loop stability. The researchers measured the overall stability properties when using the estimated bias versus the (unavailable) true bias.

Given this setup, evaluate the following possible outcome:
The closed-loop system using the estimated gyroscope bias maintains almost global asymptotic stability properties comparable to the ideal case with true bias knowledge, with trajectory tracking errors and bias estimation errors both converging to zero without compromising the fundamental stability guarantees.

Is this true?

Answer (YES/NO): YES